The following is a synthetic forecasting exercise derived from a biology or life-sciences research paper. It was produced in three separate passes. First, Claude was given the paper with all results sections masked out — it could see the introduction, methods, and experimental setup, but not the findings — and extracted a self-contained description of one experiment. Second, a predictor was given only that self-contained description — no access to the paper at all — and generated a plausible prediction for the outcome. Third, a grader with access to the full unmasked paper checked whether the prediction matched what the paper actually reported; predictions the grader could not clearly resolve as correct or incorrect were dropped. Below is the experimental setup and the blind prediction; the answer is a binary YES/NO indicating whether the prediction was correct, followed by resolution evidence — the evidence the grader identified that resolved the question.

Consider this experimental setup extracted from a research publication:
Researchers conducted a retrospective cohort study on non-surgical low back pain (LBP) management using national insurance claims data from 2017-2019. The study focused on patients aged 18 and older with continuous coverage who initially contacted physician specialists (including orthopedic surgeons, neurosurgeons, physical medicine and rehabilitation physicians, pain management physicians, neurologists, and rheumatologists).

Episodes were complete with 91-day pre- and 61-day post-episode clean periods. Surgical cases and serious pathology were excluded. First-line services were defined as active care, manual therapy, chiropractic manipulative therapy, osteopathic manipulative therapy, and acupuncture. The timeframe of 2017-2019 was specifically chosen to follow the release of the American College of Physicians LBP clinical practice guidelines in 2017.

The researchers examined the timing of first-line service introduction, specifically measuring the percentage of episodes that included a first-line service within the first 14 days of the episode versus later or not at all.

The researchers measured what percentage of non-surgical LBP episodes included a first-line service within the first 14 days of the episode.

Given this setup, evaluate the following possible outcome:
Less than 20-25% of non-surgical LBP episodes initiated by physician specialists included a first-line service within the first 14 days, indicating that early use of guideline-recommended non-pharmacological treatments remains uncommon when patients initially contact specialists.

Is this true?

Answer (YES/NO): YES